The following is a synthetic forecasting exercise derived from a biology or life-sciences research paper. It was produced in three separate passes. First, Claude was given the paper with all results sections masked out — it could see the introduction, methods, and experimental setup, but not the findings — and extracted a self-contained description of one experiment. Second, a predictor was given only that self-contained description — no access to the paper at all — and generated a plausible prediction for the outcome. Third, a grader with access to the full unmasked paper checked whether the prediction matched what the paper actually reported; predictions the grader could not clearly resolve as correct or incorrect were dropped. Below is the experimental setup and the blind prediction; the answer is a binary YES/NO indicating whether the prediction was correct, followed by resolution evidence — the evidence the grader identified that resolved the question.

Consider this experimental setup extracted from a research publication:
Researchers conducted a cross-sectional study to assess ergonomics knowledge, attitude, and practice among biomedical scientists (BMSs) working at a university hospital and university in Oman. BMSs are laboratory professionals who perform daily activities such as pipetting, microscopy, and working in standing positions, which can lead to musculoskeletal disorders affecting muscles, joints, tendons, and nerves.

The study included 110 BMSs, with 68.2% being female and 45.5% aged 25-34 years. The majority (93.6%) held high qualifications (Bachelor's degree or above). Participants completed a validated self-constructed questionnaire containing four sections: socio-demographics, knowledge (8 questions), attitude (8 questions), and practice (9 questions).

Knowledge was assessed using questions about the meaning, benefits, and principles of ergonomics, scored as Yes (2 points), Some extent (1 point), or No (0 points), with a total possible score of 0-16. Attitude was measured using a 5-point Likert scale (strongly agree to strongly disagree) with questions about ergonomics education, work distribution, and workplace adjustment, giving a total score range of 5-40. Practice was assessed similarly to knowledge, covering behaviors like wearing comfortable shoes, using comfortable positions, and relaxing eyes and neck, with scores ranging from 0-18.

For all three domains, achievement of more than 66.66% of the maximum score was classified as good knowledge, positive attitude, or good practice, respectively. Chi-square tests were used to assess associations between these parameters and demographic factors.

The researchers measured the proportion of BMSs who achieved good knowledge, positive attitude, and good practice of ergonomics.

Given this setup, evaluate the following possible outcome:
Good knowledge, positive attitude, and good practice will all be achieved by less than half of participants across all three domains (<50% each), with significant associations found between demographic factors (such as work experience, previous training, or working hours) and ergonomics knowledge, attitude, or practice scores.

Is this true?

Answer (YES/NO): NO